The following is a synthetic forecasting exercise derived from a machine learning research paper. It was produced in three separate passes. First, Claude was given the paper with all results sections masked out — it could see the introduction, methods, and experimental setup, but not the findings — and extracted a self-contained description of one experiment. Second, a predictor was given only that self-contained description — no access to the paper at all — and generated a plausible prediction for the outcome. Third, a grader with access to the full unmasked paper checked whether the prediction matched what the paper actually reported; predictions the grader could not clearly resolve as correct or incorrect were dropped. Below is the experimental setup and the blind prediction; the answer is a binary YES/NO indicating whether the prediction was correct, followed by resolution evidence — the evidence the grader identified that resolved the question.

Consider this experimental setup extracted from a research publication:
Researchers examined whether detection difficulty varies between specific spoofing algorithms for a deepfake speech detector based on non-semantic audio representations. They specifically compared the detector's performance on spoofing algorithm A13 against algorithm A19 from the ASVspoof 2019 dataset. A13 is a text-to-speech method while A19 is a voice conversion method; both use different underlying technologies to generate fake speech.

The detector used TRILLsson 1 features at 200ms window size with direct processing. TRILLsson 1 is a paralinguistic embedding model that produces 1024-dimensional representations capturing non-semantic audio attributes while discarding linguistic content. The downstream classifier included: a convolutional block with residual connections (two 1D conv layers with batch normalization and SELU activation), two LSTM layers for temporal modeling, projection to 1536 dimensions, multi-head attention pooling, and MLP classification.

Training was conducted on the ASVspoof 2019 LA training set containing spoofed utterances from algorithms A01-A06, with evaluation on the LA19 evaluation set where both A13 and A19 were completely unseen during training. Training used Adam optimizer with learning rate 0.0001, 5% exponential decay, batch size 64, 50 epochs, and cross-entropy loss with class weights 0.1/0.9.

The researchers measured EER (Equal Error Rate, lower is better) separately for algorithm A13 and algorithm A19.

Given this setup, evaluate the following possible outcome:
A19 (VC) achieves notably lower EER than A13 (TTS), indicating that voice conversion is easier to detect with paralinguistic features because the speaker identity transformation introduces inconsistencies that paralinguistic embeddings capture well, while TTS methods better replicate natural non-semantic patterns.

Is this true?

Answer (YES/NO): NO